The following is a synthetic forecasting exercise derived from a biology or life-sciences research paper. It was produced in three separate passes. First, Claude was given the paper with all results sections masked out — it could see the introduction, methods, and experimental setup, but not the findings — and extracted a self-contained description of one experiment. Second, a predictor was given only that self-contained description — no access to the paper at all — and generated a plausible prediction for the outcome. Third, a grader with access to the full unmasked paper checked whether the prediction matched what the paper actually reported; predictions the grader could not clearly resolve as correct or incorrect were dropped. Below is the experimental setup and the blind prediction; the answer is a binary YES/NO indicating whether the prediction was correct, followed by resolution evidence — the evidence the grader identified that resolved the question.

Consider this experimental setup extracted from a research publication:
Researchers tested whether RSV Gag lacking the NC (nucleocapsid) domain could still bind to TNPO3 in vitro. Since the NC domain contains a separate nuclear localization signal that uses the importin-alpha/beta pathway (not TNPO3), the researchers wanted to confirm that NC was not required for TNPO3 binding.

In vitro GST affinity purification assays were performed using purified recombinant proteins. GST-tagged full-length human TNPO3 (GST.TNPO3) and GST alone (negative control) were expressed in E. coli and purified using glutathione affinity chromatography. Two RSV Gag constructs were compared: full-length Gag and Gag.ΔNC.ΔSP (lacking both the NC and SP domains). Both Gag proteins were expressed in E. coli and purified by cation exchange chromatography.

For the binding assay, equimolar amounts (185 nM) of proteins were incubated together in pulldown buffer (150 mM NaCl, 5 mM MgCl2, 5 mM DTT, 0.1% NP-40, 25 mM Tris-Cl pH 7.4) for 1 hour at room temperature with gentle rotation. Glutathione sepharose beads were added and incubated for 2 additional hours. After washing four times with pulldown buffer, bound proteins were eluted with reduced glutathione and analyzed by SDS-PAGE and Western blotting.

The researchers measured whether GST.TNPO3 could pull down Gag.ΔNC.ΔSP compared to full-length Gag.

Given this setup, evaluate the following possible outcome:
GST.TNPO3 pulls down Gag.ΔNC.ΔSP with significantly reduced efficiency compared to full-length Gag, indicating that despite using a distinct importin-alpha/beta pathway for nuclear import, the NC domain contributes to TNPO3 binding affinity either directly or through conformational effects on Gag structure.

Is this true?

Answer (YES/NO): YES